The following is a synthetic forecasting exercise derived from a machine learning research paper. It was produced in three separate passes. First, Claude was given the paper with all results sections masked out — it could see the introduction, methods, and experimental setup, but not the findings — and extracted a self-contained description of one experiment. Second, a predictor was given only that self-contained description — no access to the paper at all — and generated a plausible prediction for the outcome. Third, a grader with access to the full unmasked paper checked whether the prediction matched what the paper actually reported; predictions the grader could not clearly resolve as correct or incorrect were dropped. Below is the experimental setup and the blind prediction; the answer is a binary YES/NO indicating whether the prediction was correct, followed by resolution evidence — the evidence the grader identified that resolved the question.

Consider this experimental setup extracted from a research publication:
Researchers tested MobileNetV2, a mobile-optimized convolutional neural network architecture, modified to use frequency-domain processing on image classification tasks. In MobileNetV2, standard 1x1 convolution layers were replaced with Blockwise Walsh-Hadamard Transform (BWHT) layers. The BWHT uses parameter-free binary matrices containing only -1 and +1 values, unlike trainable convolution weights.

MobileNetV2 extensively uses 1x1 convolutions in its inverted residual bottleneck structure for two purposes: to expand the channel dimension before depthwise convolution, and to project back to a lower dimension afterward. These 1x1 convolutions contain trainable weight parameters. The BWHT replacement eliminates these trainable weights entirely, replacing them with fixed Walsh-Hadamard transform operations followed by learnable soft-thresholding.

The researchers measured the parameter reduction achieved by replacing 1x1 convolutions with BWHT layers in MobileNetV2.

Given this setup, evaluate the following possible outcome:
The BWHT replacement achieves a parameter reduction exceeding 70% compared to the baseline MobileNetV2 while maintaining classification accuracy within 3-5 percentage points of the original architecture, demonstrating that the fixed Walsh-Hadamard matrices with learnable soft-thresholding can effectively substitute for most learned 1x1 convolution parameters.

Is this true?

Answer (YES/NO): YES